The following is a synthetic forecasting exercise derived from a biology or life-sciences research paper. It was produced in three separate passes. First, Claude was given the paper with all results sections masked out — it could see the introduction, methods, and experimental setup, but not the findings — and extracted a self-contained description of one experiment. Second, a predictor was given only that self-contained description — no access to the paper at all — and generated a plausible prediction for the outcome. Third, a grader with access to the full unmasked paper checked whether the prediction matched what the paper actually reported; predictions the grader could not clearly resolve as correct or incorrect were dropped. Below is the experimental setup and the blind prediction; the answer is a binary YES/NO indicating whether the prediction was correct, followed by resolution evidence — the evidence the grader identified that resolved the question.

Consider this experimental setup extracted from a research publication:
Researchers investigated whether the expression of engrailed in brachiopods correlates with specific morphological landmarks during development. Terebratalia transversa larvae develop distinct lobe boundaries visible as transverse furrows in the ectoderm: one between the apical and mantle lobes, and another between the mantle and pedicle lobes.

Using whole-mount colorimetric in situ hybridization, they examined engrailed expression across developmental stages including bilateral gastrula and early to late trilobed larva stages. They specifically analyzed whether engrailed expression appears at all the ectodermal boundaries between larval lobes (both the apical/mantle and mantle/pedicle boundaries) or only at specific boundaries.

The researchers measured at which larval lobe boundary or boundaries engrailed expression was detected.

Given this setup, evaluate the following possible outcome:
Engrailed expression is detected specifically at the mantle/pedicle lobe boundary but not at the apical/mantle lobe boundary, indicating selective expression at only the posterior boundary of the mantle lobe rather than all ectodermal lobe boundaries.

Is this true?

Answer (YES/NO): NO